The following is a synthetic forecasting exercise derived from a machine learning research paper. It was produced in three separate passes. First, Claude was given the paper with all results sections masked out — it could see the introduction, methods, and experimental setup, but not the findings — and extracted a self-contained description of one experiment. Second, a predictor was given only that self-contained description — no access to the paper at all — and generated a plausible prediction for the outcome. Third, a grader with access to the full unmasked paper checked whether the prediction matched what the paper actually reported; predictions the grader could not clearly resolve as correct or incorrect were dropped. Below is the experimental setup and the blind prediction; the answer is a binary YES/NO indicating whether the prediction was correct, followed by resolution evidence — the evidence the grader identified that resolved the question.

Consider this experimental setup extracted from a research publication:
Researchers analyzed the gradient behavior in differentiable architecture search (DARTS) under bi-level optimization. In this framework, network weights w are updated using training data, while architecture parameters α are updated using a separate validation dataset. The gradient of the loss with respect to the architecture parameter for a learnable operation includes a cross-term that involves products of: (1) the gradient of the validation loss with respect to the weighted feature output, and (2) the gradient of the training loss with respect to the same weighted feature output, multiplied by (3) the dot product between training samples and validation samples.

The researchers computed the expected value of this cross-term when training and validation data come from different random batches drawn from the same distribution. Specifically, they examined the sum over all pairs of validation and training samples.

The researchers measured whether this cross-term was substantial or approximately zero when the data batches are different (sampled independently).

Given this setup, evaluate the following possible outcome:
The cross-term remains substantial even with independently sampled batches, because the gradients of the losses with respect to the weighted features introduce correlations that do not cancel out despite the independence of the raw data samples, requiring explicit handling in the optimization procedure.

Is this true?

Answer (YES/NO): NO